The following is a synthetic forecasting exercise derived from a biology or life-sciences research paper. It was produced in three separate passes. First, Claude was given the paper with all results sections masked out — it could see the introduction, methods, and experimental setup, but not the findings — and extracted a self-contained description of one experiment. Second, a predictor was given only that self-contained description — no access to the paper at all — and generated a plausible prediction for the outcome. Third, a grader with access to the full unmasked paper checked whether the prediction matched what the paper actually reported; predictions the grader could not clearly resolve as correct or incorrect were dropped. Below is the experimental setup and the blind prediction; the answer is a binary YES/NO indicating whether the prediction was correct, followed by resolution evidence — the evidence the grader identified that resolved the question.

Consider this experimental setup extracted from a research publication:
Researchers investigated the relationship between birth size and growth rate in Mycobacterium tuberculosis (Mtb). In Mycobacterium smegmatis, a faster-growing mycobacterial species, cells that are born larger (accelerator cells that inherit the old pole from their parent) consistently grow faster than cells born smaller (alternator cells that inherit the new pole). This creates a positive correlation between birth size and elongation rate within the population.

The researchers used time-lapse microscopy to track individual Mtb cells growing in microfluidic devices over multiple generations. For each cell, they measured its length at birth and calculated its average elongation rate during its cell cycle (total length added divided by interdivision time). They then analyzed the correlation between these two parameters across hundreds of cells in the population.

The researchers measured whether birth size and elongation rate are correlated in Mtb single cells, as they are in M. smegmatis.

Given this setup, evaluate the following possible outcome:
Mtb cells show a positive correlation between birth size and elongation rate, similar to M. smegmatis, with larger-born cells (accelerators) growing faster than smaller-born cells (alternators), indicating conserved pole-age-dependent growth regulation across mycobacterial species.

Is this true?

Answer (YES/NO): NO